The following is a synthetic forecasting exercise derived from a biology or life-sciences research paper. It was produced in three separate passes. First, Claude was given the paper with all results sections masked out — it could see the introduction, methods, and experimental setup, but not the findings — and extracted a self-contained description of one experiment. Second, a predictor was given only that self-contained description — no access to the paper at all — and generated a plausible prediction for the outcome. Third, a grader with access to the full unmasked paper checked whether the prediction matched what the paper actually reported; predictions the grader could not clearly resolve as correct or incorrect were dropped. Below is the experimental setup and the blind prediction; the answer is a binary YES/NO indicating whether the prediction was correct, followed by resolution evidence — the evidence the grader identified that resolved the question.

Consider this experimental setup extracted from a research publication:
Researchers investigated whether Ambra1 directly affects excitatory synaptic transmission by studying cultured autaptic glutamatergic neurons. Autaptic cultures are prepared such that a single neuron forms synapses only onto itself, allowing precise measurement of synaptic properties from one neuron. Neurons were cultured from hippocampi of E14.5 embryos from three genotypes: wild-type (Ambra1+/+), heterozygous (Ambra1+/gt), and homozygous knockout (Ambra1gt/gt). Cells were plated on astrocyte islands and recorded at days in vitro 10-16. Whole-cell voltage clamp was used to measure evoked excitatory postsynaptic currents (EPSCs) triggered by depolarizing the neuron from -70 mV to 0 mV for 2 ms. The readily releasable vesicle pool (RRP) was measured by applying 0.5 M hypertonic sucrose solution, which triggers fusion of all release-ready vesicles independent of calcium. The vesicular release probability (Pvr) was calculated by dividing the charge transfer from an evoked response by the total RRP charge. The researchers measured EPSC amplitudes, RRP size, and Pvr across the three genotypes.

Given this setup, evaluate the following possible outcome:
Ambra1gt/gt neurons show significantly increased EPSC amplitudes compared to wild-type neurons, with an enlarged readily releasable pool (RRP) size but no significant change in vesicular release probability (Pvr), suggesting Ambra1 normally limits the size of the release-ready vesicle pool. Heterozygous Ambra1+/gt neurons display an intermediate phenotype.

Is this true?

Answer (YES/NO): NO